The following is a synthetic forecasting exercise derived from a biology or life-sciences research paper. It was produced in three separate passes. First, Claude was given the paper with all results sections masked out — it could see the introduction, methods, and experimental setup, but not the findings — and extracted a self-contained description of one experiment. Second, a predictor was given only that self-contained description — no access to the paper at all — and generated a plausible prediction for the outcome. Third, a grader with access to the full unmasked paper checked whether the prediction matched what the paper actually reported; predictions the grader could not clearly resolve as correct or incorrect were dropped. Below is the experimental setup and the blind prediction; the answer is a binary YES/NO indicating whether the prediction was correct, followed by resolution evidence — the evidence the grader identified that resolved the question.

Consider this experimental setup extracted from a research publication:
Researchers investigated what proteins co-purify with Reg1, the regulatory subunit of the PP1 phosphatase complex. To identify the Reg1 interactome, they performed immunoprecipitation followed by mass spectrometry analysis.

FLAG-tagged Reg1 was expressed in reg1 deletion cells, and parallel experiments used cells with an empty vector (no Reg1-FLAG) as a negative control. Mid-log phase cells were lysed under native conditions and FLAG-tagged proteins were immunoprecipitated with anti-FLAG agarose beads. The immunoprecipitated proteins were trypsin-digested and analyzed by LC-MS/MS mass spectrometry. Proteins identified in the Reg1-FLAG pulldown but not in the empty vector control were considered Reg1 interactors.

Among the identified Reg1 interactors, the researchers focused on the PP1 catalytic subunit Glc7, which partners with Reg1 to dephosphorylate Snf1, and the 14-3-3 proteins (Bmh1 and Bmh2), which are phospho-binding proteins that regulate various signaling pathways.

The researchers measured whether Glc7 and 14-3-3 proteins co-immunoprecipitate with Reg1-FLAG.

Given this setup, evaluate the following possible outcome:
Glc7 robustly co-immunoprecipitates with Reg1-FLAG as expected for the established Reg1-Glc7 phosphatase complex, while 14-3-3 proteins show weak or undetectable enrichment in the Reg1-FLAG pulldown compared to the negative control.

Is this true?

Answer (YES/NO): NO